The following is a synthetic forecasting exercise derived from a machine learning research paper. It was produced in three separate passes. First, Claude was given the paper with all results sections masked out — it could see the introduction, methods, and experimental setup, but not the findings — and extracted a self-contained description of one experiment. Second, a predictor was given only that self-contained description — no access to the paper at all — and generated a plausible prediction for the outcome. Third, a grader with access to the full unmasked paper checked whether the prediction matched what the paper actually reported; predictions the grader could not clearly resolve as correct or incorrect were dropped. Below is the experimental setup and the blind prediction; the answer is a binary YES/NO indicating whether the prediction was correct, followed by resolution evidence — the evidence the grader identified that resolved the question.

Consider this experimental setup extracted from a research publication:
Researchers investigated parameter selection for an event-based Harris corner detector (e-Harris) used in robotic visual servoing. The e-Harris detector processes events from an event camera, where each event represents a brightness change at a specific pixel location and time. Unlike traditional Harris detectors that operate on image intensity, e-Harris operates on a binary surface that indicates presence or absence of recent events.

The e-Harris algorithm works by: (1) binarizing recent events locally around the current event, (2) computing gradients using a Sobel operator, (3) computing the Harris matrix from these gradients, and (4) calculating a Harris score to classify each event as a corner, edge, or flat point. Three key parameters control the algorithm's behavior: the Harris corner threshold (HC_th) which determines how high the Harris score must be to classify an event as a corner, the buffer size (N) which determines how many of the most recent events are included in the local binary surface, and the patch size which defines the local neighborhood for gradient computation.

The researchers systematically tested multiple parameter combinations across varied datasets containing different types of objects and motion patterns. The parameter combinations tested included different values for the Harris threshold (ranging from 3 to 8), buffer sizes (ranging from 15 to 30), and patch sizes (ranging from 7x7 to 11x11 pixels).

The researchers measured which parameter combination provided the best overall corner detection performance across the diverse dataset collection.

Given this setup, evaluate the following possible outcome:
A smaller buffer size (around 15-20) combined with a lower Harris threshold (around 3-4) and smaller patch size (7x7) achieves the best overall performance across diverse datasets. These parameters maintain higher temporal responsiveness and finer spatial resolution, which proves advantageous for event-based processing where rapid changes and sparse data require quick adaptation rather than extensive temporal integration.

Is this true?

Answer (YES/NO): NO